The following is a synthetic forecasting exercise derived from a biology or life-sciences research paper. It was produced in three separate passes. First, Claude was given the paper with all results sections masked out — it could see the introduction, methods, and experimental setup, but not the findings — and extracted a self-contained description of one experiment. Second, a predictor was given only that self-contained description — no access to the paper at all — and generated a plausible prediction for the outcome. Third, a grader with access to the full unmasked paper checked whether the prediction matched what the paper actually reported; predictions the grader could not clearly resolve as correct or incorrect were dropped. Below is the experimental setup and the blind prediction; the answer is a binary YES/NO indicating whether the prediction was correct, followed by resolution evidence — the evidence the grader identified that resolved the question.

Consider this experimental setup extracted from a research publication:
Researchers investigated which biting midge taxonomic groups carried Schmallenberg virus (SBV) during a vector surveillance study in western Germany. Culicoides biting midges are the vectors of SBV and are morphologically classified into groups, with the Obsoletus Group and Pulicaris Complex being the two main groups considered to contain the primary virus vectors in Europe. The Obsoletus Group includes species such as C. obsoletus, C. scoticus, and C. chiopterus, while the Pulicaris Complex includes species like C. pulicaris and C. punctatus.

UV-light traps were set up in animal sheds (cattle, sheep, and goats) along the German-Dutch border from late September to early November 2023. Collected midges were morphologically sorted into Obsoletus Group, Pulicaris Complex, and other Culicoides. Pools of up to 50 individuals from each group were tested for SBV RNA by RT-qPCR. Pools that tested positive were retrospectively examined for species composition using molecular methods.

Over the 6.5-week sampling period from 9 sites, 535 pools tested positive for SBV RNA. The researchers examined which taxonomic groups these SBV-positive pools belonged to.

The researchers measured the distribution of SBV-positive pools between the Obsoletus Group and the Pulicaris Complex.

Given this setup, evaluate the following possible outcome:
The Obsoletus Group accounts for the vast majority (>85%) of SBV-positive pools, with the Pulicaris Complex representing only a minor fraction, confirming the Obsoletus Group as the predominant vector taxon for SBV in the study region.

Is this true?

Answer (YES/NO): YES